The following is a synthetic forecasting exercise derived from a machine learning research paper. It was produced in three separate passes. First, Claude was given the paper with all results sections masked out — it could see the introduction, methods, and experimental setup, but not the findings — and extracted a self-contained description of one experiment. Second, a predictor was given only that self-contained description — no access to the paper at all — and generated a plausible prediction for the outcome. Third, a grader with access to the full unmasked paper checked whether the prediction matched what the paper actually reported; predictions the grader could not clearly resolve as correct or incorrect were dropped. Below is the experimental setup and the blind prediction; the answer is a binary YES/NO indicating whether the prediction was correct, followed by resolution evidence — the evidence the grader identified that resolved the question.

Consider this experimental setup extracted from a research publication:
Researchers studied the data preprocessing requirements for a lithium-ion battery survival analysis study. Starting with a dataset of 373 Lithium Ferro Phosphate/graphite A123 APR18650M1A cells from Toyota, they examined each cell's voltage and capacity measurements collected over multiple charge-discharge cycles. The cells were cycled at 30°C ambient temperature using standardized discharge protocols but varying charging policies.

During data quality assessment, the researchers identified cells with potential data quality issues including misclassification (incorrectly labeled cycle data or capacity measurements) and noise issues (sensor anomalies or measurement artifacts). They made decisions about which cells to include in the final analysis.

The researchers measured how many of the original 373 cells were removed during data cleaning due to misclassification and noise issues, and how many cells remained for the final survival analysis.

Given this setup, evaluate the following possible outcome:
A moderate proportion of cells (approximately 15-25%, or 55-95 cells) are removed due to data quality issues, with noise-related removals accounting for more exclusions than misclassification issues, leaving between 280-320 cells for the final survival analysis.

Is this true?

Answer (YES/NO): NO